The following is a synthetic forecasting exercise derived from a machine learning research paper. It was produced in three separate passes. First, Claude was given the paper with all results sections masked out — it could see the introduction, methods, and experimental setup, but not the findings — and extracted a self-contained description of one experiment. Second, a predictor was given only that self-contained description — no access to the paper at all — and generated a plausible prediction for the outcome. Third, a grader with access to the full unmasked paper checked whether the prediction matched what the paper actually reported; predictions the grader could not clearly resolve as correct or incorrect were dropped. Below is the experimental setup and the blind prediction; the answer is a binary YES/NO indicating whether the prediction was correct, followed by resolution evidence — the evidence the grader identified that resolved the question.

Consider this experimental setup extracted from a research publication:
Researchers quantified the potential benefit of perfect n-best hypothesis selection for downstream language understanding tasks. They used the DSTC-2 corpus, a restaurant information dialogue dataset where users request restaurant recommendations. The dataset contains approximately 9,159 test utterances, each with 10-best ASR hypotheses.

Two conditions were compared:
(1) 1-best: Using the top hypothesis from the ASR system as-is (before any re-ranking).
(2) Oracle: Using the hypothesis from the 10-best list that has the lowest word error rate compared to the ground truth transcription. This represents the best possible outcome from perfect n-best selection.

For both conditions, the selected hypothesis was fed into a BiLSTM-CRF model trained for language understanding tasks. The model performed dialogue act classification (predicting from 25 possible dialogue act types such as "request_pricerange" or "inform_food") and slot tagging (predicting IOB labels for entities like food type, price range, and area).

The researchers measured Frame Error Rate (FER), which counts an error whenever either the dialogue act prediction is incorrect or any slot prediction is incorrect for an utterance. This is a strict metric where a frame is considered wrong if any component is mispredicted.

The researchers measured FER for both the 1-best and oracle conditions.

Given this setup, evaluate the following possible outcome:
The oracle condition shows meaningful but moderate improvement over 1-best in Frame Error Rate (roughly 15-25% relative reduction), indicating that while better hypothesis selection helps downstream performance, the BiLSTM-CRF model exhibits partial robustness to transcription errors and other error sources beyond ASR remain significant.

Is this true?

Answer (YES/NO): YES